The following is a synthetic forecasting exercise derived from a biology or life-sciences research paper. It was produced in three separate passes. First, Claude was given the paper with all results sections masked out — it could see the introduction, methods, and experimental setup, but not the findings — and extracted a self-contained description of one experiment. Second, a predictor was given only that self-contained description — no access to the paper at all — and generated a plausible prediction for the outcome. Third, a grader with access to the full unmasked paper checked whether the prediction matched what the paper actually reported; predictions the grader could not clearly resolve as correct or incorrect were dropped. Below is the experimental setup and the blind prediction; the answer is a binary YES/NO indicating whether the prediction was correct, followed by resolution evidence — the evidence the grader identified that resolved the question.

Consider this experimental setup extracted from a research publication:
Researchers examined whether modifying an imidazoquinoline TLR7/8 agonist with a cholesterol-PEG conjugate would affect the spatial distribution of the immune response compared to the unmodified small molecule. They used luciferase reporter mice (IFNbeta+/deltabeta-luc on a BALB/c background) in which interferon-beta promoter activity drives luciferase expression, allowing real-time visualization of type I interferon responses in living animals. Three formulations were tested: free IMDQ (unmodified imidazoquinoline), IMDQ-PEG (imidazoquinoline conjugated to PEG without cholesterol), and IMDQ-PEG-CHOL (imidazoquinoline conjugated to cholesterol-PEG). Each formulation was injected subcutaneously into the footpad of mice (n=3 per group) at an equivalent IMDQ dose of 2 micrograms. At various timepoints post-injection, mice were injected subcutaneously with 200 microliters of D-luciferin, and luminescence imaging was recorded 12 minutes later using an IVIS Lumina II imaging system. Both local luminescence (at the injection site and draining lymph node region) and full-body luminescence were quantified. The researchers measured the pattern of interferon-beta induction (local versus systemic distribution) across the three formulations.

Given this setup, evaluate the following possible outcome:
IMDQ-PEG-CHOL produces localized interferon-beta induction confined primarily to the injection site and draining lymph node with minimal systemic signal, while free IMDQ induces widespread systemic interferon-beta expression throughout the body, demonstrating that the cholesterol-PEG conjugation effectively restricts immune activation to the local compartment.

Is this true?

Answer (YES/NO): YES